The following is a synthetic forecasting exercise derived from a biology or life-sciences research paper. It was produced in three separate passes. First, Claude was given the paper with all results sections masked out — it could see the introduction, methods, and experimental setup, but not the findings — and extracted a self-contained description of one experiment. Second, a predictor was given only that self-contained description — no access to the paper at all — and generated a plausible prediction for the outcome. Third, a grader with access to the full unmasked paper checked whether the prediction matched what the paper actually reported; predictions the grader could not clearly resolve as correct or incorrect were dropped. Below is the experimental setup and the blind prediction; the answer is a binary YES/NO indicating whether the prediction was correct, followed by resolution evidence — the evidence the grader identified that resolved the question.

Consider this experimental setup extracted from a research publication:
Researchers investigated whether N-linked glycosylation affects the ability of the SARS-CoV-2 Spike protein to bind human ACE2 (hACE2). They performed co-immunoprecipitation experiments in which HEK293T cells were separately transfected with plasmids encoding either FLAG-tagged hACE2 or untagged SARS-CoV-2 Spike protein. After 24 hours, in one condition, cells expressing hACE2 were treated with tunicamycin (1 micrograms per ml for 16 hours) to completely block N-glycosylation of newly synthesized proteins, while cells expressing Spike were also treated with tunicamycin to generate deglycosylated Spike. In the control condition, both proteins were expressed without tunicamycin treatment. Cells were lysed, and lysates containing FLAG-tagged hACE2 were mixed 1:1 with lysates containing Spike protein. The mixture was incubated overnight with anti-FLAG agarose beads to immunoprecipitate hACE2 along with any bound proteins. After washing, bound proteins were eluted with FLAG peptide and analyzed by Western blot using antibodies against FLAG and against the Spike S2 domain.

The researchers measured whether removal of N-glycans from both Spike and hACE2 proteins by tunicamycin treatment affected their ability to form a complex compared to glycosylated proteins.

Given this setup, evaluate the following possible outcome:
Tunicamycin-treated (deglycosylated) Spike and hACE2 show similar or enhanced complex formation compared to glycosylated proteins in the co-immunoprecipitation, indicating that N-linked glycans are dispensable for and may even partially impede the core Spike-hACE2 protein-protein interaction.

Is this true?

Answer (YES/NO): YES